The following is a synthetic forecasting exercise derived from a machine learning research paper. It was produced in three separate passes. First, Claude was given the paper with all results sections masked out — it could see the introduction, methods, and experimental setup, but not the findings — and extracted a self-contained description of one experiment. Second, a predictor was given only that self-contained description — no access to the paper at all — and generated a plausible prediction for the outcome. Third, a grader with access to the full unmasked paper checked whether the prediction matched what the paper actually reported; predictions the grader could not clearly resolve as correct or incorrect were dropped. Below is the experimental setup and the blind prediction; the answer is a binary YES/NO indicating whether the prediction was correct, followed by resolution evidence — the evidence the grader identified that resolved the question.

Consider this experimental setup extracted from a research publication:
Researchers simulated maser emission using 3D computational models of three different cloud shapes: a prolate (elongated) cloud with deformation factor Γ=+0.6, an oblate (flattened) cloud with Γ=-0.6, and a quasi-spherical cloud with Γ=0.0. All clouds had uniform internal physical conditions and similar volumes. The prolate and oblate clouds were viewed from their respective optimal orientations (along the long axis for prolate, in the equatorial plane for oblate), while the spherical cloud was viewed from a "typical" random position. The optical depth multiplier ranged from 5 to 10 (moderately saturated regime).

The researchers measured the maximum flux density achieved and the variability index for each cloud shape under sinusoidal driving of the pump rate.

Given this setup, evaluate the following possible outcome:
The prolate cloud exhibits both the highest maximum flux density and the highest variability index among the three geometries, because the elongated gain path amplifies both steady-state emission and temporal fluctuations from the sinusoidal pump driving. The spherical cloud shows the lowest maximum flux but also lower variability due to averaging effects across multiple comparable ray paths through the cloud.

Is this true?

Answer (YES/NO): NO